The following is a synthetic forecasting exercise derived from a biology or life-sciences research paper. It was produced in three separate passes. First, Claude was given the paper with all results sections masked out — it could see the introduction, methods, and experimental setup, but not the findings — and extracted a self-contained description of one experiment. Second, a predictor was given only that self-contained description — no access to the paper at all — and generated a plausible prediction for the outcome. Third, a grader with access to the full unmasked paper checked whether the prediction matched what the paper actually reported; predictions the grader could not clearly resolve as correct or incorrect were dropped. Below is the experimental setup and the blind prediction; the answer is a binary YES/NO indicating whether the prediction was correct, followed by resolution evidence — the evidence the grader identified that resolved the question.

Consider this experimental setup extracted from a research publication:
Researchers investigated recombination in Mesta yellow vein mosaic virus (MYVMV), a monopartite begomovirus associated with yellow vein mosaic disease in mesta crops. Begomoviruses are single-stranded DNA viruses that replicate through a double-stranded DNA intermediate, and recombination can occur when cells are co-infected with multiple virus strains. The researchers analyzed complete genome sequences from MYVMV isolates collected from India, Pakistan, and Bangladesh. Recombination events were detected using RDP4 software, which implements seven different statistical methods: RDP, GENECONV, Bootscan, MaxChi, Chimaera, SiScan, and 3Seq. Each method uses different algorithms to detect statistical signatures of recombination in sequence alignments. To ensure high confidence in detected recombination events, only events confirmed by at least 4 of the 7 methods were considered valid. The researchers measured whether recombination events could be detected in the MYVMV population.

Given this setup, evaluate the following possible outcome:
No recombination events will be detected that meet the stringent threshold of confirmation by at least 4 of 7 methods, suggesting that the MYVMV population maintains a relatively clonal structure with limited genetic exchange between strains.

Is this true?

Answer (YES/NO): NO